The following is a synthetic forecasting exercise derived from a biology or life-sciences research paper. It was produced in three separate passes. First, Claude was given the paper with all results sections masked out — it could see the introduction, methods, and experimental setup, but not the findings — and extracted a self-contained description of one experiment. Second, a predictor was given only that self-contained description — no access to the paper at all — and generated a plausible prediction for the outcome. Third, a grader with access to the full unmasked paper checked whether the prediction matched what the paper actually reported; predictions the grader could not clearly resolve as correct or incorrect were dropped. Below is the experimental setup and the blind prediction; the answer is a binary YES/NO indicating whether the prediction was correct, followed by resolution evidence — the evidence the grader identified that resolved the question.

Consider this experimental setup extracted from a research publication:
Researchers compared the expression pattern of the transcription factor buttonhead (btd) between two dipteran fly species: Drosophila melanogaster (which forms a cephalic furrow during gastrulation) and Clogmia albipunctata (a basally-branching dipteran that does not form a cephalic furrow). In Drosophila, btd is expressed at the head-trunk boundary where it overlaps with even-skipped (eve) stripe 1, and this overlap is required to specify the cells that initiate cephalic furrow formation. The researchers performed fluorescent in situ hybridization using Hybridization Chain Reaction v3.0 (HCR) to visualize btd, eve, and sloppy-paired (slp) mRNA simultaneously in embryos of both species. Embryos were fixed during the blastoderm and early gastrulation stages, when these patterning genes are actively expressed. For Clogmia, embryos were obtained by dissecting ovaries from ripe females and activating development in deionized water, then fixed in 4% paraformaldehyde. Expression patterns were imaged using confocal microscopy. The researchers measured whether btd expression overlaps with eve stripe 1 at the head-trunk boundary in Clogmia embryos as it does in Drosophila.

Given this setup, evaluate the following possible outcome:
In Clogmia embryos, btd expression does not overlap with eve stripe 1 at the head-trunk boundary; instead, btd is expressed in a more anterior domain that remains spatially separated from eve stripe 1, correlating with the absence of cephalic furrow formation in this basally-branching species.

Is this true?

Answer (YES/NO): YES